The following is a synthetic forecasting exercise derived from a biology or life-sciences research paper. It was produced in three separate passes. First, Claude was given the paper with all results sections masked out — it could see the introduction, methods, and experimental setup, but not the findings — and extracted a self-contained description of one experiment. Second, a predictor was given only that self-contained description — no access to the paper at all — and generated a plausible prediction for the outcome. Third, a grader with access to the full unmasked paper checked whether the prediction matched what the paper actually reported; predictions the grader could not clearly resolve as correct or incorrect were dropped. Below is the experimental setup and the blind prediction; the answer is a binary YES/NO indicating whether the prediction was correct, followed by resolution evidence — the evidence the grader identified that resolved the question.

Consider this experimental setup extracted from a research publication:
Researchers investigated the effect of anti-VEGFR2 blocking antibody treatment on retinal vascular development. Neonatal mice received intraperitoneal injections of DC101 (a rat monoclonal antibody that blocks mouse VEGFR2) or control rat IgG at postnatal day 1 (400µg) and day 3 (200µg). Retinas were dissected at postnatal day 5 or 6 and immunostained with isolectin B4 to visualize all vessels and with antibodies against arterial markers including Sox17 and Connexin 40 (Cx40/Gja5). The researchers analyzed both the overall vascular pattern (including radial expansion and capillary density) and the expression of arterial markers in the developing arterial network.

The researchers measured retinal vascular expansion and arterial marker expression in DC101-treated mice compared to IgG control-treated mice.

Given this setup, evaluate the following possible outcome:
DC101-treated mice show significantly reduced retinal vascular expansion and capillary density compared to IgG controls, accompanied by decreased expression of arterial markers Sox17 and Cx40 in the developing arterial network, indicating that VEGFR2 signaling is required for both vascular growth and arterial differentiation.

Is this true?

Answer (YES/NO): NO